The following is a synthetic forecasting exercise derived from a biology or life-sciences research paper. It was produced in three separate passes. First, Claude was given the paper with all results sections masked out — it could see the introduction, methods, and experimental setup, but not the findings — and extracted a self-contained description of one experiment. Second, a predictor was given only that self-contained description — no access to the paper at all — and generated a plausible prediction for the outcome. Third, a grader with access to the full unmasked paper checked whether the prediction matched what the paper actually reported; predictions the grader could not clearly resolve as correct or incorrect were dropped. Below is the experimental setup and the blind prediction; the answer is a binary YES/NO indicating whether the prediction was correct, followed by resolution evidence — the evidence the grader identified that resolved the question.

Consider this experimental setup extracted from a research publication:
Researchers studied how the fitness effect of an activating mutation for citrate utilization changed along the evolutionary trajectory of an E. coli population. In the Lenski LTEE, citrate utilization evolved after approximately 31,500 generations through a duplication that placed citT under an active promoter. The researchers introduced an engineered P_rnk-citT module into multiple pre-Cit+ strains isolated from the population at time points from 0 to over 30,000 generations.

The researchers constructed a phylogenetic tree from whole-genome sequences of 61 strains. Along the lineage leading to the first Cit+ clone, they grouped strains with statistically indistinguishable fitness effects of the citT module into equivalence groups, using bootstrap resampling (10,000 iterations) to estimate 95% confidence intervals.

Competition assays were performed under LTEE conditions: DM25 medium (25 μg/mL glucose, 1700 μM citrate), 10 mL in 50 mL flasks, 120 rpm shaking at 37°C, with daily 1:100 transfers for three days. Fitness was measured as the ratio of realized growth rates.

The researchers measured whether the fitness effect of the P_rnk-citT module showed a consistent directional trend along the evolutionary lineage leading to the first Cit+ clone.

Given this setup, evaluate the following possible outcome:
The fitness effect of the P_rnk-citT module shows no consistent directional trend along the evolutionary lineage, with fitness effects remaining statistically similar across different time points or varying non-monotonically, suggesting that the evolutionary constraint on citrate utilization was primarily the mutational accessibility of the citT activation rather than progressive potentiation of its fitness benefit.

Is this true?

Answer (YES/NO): NO